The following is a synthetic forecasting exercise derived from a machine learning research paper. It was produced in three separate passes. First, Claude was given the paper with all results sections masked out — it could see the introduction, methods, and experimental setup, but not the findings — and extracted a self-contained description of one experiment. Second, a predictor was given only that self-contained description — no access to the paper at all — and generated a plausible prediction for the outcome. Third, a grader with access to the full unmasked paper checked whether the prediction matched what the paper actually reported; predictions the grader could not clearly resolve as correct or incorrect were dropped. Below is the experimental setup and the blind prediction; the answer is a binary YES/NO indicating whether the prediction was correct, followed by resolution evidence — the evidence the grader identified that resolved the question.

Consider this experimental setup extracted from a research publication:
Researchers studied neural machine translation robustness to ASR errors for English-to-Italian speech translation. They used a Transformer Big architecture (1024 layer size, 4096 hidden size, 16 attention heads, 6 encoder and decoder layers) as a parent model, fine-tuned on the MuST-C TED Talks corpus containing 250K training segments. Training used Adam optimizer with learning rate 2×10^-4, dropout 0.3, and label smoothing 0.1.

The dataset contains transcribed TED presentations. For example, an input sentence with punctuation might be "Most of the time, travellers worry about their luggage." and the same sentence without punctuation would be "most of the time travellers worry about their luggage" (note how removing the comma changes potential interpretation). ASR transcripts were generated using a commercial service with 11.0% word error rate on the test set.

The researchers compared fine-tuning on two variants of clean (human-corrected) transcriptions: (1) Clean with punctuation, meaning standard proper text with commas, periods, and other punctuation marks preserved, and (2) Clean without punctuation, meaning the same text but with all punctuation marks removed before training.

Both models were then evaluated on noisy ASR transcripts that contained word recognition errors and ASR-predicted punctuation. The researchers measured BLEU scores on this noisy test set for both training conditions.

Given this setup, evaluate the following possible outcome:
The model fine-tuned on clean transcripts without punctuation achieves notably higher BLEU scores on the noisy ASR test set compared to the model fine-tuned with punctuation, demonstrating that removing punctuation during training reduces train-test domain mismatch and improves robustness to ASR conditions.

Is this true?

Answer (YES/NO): NO